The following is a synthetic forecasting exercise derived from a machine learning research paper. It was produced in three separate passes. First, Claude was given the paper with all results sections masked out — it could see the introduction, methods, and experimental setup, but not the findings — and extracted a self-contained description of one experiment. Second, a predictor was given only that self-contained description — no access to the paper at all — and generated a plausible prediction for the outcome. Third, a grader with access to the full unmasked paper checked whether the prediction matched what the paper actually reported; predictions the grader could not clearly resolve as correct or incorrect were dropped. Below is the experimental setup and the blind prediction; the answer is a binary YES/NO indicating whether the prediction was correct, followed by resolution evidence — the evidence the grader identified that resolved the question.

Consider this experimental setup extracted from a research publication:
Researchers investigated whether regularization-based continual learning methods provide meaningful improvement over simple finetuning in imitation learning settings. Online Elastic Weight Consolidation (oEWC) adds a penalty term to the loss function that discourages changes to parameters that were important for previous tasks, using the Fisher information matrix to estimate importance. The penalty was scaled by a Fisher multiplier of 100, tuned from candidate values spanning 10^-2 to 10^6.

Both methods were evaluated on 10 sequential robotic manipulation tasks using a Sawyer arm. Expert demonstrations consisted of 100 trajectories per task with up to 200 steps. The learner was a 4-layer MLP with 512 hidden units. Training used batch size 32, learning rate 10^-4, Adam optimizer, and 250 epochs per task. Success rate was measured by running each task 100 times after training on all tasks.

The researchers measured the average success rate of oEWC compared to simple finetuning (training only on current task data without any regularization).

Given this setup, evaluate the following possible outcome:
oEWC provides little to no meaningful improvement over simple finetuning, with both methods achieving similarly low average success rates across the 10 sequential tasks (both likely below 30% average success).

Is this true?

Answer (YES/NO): YES